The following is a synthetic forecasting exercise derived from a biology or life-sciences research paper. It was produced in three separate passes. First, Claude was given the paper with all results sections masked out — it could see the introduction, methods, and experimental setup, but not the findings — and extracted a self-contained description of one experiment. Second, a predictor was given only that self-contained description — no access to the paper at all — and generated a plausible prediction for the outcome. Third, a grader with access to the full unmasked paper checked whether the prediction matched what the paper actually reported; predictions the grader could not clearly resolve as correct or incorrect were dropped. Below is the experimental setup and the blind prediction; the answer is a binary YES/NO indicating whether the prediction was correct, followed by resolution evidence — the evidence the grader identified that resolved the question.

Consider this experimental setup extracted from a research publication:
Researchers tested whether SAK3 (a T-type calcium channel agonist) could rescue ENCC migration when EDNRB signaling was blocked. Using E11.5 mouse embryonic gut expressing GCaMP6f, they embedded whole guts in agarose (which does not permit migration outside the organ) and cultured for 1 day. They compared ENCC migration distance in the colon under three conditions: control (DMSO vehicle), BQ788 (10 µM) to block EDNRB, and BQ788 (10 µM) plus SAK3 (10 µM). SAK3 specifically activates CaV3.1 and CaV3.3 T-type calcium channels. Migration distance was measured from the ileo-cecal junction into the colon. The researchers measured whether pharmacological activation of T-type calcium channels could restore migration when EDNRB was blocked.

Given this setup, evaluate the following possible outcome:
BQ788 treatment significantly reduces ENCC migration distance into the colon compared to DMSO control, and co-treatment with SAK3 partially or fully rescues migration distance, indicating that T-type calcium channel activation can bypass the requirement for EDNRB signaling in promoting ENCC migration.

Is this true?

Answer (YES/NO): NO